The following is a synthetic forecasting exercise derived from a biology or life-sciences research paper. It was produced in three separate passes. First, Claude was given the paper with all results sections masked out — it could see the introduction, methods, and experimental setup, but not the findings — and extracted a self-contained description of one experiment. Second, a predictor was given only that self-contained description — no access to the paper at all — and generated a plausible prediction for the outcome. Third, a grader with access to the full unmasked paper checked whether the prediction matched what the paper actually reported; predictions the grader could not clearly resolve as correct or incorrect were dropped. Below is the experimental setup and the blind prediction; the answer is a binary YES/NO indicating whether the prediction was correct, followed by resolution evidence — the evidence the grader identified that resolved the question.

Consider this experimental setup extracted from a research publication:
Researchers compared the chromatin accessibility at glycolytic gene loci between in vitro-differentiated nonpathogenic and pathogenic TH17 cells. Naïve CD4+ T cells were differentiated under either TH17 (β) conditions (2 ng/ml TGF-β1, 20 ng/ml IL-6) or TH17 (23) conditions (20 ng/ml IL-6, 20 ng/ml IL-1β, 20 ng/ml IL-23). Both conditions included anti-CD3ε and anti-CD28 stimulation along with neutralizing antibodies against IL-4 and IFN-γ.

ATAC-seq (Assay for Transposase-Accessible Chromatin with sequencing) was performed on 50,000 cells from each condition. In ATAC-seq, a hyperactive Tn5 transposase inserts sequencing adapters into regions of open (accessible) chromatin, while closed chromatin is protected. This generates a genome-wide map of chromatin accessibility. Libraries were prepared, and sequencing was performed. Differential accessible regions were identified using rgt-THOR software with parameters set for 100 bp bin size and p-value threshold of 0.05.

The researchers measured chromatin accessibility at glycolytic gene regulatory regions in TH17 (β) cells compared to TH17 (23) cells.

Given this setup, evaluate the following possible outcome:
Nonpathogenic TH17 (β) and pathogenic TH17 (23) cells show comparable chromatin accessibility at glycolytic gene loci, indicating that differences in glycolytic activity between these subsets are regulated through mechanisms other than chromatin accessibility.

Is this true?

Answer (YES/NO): NO